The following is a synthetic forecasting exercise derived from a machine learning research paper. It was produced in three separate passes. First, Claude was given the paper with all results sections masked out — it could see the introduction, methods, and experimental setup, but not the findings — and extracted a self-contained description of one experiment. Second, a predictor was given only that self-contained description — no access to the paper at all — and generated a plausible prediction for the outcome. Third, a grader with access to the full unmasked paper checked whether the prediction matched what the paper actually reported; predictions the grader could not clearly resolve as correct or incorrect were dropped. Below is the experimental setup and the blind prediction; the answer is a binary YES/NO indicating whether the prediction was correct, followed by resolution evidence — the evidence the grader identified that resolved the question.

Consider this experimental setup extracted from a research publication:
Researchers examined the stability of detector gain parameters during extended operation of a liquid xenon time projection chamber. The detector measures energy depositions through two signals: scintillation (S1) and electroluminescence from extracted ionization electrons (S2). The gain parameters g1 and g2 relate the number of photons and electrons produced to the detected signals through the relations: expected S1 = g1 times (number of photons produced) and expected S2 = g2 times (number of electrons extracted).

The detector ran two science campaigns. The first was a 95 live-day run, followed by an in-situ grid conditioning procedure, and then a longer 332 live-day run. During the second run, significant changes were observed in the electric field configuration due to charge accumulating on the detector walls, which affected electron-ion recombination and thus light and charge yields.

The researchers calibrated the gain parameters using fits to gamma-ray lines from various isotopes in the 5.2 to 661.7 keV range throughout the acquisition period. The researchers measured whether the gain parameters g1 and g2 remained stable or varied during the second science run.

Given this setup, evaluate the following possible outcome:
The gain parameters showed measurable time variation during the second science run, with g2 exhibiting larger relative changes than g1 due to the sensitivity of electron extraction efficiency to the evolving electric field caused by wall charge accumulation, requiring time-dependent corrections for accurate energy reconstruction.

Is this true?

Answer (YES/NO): YES